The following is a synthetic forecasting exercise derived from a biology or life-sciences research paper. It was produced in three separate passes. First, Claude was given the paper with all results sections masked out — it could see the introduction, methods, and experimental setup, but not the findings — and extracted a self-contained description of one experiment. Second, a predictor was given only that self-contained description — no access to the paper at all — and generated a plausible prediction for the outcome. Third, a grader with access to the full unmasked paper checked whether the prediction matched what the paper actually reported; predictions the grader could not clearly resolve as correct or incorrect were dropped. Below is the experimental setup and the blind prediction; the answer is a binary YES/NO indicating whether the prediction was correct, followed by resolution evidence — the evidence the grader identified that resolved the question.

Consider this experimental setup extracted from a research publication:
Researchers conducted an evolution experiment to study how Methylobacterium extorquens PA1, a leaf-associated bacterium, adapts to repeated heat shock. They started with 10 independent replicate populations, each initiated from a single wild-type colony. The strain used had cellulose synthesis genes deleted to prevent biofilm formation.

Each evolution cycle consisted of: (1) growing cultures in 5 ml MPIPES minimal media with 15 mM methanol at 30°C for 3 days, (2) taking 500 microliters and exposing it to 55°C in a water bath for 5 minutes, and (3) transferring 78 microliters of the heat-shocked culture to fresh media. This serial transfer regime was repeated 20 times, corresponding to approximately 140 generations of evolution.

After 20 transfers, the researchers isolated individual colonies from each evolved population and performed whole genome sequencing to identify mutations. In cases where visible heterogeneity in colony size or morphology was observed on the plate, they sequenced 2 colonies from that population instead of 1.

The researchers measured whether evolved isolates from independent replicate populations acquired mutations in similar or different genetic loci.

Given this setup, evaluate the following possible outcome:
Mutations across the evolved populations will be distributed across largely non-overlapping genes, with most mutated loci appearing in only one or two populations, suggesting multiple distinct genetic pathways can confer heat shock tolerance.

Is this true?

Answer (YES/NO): YES